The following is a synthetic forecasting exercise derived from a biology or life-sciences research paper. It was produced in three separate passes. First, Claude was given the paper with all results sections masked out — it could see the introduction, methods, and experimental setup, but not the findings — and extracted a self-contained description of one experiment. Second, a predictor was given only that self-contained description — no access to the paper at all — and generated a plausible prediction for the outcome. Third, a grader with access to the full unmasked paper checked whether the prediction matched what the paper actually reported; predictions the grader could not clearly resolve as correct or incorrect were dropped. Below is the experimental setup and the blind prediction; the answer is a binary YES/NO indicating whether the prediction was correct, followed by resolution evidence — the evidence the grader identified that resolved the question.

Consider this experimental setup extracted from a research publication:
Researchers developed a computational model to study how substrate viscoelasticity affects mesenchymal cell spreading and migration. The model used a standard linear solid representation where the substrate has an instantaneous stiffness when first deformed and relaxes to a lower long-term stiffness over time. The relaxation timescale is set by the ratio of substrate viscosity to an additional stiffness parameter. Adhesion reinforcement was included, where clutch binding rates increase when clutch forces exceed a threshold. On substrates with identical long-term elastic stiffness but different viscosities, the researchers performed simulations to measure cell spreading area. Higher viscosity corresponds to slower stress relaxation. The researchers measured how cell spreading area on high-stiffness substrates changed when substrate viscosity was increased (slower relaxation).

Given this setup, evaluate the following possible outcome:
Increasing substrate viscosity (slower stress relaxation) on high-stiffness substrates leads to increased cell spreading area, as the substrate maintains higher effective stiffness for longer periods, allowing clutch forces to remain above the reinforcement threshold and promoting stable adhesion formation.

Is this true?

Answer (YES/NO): YES